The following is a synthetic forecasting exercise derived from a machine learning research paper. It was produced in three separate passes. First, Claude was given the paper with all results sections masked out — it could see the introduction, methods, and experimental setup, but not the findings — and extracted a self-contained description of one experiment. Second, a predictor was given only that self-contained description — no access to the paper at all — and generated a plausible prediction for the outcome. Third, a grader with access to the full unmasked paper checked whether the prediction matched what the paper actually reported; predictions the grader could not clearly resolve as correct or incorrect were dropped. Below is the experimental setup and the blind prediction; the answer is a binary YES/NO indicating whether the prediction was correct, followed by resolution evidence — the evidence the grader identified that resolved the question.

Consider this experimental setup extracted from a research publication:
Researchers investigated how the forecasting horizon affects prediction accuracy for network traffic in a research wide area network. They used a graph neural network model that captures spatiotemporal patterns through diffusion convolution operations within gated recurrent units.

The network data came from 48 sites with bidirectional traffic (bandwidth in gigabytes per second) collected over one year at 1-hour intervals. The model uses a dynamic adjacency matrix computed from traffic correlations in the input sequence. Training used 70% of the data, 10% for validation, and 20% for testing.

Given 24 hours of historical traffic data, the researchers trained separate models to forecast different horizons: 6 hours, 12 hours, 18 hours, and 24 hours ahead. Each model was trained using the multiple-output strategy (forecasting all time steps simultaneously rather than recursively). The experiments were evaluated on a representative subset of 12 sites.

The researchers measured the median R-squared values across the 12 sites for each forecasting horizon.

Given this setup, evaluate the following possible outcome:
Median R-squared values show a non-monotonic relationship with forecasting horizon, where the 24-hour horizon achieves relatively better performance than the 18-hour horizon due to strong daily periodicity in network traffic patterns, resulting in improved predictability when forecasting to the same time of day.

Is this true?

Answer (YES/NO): YES